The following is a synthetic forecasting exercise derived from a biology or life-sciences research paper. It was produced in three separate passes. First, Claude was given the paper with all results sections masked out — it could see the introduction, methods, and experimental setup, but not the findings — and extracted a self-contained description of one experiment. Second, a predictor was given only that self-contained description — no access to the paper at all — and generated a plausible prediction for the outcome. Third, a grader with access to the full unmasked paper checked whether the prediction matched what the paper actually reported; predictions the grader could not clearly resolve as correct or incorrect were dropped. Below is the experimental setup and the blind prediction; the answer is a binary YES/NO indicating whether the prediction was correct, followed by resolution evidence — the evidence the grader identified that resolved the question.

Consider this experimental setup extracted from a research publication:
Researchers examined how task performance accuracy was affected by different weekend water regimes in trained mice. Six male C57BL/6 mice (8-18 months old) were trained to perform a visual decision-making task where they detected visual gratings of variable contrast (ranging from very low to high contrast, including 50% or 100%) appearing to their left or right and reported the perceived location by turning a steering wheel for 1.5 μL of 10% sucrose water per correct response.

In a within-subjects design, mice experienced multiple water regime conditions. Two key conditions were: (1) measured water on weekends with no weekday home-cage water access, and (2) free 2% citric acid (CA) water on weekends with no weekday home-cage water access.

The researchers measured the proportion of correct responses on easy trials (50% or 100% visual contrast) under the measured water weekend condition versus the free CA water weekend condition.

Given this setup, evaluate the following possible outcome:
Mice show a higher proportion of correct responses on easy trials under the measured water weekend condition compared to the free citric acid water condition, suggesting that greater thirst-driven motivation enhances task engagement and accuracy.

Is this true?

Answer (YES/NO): NO